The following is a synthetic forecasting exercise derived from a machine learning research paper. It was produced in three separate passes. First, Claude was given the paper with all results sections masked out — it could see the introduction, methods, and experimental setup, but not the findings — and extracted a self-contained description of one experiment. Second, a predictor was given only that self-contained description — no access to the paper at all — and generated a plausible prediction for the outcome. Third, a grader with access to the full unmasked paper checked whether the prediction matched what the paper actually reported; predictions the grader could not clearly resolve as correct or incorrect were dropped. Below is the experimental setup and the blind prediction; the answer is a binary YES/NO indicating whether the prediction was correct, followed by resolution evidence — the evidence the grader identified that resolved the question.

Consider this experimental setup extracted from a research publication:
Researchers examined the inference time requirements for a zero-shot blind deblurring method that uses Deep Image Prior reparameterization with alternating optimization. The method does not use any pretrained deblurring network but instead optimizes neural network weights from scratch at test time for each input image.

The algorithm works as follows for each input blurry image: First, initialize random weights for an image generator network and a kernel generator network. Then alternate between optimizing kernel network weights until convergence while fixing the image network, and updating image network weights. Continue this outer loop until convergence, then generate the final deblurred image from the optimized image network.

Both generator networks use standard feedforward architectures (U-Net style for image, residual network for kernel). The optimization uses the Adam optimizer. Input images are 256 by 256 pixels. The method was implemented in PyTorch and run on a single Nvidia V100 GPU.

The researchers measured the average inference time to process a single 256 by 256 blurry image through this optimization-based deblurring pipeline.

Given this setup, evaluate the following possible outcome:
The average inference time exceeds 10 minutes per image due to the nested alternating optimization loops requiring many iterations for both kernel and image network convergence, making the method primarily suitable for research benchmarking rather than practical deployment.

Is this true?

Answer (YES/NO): NO